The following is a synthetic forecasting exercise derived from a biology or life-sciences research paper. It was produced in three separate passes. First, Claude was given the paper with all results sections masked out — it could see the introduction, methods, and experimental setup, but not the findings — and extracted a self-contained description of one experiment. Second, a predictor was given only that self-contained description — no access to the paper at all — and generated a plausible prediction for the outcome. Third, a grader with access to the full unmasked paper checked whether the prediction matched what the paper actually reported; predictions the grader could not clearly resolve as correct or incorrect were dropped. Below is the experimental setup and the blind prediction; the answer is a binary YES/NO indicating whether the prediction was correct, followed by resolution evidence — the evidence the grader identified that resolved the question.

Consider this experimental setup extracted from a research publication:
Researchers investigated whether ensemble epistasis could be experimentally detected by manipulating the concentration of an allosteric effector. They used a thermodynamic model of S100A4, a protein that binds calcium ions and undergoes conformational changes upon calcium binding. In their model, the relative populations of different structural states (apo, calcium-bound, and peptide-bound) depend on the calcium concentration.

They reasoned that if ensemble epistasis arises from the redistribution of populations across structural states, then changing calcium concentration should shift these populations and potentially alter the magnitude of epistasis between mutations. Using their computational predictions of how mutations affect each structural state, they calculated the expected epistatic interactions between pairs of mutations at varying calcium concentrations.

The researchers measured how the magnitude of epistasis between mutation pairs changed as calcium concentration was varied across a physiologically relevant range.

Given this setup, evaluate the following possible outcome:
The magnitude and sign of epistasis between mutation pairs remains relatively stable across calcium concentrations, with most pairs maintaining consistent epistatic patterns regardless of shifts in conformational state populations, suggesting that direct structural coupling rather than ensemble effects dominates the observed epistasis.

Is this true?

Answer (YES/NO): NO